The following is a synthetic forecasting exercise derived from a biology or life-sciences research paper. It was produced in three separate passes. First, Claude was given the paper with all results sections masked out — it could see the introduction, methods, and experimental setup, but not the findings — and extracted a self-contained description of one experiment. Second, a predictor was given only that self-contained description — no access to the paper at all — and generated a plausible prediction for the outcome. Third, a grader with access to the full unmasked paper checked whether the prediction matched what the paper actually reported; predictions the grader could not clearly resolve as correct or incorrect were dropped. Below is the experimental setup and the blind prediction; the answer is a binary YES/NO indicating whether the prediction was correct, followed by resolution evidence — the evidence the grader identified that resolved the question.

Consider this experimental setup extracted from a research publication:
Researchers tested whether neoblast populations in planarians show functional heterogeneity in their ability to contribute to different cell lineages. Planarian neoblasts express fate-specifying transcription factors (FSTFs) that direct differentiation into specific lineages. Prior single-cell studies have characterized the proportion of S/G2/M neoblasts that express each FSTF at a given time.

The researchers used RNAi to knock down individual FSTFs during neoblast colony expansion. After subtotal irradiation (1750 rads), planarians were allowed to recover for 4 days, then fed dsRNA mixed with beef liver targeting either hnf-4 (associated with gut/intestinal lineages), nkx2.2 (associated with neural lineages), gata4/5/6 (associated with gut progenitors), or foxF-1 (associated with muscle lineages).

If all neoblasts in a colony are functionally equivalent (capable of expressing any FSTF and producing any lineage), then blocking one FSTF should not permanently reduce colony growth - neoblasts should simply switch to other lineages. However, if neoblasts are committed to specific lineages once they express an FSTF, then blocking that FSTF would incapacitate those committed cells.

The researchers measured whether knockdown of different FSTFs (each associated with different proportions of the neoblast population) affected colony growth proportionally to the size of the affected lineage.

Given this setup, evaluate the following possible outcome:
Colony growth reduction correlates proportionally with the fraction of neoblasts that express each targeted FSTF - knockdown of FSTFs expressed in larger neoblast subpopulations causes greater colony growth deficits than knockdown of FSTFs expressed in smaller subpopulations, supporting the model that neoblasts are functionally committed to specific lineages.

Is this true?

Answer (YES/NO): YES